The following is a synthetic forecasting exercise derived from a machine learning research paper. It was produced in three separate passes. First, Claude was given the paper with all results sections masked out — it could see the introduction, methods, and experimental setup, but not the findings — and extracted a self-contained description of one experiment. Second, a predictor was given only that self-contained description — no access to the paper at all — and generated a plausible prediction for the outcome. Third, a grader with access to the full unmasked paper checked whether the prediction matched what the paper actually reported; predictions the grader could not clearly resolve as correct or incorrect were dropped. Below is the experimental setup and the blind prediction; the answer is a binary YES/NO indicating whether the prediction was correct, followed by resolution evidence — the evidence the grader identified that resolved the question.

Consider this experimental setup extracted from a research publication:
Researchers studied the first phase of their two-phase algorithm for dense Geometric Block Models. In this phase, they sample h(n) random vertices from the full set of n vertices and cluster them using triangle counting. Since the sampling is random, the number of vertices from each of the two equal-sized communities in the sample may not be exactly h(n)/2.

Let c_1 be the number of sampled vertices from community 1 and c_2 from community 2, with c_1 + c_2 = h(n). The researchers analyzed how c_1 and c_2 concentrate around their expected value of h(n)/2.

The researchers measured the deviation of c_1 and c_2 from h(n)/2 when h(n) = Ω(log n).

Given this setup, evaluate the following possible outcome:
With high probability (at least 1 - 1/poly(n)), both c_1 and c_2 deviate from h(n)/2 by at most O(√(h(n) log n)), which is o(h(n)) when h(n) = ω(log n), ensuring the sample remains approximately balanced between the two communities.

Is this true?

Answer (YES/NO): YES